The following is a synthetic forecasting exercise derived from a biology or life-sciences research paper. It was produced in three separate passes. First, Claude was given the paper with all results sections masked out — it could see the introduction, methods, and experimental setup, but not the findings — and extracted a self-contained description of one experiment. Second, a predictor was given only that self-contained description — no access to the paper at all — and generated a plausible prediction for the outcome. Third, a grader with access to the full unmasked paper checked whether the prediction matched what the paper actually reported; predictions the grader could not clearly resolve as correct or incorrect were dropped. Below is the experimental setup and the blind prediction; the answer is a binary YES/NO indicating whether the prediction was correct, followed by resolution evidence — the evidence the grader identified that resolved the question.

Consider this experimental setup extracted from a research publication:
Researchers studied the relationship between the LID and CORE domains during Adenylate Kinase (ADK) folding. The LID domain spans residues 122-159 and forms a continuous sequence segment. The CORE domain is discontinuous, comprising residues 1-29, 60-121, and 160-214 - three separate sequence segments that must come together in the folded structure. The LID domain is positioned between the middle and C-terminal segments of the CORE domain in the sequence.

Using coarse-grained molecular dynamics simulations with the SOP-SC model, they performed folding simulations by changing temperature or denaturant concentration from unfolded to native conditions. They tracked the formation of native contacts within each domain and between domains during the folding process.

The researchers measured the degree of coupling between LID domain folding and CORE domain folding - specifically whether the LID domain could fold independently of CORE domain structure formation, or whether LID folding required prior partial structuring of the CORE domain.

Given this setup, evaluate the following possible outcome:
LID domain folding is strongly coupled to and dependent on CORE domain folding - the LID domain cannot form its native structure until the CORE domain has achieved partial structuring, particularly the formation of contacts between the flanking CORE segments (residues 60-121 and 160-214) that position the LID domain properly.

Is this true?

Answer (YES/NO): YES